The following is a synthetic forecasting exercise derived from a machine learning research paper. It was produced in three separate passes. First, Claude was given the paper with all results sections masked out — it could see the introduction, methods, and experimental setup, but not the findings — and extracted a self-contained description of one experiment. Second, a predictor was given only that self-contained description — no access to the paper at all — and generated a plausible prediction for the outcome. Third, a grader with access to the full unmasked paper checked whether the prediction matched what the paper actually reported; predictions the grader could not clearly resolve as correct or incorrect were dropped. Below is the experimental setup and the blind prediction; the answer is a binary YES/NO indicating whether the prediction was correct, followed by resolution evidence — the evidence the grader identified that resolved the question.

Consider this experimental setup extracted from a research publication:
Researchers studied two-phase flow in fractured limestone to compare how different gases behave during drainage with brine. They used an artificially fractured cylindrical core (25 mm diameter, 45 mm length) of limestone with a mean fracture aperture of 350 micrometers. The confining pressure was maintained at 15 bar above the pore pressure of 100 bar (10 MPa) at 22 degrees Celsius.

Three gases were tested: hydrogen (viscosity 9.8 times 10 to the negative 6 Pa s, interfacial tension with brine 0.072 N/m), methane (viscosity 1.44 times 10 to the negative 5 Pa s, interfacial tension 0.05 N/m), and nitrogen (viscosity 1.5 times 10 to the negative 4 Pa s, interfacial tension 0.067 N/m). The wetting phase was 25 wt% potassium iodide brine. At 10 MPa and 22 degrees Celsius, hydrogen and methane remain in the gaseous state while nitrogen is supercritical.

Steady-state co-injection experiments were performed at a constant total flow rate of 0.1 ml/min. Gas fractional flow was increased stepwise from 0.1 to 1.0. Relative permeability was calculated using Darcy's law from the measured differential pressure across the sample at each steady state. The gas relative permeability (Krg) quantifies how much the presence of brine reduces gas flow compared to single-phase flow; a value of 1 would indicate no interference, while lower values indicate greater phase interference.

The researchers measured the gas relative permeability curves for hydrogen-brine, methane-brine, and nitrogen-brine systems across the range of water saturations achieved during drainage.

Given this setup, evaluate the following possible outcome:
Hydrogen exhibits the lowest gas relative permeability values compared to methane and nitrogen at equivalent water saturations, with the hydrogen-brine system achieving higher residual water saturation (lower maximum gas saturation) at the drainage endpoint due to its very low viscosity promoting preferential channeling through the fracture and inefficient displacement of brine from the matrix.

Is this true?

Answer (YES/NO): NO